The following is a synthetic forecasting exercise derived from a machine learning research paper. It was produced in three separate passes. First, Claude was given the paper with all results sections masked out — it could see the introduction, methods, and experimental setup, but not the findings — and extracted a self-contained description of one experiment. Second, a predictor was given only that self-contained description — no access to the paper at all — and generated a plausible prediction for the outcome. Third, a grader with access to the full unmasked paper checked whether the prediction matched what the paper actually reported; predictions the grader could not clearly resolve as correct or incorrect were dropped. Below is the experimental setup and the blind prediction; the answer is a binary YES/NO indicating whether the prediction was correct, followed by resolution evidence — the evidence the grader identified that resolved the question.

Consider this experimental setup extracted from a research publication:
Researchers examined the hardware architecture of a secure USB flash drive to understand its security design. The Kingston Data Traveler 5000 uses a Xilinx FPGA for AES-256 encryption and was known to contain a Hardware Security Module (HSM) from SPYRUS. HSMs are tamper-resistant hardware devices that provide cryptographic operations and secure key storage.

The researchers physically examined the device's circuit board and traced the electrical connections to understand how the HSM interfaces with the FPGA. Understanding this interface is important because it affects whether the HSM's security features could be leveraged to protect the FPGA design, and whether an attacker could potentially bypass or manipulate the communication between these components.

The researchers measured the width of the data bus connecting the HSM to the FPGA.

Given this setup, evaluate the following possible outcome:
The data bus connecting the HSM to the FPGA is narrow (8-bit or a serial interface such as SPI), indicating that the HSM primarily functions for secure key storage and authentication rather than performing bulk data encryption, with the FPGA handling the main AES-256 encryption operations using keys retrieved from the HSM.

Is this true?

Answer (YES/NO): YES